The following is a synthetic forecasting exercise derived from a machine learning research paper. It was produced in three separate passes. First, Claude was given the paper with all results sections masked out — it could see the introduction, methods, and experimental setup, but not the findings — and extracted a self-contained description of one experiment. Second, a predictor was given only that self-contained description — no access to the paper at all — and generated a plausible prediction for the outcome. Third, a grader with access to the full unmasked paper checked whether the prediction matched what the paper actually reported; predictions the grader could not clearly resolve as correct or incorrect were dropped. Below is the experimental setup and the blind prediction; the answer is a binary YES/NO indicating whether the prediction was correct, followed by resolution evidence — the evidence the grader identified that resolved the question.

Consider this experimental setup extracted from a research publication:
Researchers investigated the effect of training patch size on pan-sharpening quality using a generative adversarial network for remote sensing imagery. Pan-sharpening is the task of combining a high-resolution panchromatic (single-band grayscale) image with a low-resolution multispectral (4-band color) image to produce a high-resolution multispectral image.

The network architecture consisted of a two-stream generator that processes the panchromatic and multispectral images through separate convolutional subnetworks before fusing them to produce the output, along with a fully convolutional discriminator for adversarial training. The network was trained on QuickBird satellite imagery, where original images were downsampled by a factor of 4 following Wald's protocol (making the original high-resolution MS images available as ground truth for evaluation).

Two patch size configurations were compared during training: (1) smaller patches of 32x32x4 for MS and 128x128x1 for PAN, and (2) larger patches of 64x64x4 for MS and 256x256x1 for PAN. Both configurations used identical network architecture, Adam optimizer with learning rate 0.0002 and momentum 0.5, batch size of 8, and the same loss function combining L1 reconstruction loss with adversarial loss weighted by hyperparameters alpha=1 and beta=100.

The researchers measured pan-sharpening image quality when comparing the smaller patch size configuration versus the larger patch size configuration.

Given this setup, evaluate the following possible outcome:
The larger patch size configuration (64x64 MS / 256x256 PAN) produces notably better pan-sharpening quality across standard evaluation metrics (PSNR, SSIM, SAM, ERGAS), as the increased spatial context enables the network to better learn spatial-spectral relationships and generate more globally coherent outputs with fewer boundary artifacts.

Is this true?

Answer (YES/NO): NO